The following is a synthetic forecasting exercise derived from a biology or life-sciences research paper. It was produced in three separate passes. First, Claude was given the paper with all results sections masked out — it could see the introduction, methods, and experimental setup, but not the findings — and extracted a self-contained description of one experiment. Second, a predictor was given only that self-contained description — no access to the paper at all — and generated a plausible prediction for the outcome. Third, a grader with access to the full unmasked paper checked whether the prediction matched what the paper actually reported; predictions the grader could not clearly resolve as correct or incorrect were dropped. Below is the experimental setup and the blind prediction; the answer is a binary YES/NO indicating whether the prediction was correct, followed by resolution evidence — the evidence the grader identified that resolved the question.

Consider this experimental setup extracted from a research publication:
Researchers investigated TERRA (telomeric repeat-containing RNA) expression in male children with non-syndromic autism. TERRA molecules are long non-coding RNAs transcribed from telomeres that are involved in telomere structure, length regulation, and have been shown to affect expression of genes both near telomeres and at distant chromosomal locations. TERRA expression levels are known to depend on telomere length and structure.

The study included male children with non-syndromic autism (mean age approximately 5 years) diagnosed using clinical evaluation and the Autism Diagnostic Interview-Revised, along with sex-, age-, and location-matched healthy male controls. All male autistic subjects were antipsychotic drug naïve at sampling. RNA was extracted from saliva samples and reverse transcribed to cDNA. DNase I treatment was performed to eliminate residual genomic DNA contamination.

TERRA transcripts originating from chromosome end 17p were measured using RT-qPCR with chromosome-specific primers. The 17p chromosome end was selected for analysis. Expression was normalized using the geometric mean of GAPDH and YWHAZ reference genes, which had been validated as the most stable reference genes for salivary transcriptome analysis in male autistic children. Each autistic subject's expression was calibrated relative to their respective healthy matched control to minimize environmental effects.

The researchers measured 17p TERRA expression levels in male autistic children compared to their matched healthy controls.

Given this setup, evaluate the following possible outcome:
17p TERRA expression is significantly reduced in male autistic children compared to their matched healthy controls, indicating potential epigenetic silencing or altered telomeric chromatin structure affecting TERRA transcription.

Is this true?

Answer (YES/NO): YES